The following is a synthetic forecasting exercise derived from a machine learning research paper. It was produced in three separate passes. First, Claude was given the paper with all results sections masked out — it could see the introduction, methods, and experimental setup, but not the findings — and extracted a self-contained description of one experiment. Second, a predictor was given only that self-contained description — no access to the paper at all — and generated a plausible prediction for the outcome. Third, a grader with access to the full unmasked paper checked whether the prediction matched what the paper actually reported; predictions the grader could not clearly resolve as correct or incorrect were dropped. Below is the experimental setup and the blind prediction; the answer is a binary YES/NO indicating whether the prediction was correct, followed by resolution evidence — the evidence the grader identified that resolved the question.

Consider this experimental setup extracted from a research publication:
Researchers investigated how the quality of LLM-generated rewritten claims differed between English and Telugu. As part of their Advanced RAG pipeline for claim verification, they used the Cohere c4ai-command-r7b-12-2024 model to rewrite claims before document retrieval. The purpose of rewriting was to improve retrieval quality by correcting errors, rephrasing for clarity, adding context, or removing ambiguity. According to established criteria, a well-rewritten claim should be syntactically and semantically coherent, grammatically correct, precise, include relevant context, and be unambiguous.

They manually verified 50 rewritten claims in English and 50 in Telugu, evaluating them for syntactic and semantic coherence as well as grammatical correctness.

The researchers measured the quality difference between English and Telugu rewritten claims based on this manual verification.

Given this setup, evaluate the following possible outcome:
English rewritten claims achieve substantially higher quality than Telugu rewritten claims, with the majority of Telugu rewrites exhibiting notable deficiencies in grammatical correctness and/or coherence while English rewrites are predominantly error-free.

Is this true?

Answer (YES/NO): NO